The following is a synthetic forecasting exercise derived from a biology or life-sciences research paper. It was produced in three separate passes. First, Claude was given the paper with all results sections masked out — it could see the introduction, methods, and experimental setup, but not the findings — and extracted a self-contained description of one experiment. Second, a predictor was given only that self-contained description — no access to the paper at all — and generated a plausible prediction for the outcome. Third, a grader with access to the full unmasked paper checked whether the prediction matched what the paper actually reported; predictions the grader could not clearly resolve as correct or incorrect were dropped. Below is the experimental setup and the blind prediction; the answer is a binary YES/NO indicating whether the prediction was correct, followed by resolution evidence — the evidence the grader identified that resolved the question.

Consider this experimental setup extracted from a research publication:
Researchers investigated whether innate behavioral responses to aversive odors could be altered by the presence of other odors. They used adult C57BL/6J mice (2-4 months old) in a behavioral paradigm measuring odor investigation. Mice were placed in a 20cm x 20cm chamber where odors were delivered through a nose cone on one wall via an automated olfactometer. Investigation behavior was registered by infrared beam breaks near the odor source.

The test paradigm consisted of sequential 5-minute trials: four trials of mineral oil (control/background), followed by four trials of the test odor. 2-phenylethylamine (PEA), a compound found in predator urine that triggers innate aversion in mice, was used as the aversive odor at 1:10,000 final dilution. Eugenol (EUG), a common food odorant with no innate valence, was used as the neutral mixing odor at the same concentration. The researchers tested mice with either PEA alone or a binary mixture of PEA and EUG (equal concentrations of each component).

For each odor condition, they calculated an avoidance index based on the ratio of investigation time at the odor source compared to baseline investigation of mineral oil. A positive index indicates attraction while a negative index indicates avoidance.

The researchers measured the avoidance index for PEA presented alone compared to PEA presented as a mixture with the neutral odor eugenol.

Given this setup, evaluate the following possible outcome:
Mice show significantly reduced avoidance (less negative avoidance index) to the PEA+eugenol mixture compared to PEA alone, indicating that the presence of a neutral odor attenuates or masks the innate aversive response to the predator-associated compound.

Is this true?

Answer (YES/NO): YES